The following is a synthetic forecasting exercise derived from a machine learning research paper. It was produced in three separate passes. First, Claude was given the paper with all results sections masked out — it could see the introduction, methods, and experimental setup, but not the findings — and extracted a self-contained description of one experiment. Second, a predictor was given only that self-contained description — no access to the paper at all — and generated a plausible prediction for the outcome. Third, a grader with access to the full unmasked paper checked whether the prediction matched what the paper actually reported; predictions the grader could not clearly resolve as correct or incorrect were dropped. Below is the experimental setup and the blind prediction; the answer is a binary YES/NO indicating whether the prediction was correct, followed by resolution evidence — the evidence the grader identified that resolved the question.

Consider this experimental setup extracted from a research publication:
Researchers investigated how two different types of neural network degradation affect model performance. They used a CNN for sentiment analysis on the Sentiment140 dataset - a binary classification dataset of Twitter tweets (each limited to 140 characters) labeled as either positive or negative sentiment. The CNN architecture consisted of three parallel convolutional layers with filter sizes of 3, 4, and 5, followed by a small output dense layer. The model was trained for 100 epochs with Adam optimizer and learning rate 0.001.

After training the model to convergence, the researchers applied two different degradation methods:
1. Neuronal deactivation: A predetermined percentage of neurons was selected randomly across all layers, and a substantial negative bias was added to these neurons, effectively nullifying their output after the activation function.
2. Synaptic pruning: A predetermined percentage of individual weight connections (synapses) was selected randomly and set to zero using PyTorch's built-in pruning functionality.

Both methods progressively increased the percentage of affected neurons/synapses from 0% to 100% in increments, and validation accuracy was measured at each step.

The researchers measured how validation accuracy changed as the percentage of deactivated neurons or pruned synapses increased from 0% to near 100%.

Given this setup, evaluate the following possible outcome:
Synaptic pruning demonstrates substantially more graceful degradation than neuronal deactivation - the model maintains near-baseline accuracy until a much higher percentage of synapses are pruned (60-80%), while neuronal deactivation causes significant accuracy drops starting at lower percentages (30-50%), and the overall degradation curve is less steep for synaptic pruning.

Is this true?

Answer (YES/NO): NO